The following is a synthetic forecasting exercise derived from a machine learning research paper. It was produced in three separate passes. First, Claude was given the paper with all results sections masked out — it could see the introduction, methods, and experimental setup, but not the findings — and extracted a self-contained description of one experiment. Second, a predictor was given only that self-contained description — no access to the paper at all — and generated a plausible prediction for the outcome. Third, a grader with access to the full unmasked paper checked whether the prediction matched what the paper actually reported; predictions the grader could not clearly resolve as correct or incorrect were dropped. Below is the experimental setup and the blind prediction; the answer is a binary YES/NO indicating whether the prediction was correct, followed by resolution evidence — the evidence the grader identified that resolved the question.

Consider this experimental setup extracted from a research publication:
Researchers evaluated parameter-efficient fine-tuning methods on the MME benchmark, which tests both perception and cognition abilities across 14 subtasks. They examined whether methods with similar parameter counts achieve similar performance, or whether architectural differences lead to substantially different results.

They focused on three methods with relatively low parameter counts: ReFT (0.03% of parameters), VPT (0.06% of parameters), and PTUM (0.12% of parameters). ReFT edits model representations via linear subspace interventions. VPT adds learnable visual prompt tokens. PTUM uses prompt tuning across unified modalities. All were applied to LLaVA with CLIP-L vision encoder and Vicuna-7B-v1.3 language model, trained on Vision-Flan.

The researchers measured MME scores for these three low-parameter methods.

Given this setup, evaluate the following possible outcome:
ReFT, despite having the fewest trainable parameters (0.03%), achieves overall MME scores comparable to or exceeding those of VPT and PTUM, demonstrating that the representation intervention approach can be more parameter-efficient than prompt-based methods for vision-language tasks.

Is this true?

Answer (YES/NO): YES